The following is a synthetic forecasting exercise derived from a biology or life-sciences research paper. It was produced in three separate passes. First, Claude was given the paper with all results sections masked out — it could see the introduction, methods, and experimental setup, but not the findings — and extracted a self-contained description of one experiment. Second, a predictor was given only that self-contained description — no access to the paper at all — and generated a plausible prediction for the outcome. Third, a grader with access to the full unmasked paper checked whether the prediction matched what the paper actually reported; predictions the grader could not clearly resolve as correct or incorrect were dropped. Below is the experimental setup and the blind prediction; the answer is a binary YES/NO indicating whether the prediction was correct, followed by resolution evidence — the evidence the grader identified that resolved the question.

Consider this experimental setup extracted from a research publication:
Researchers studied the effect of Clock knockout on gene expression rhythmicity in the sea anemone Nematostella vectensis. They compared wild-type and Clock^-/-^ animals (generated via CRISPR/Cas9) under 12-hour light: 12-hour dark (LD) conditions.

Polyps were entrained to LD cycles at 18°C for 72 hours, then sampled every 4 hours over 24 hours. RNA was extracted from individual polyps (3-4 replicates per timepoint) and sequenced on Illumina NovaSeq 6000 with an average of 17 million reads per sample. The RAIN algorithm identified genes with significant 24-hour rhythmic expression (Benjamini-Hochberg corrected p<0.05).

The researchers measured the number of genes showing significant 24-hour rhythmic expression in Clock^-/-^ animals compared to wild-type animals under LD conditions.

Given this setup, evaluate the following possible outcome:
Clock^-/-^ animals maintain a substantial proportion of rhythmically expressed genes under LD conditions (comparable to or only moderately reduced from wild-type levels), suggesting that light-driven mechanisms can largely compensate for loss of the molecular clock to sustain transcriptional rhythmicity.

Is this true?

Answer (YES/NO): YES